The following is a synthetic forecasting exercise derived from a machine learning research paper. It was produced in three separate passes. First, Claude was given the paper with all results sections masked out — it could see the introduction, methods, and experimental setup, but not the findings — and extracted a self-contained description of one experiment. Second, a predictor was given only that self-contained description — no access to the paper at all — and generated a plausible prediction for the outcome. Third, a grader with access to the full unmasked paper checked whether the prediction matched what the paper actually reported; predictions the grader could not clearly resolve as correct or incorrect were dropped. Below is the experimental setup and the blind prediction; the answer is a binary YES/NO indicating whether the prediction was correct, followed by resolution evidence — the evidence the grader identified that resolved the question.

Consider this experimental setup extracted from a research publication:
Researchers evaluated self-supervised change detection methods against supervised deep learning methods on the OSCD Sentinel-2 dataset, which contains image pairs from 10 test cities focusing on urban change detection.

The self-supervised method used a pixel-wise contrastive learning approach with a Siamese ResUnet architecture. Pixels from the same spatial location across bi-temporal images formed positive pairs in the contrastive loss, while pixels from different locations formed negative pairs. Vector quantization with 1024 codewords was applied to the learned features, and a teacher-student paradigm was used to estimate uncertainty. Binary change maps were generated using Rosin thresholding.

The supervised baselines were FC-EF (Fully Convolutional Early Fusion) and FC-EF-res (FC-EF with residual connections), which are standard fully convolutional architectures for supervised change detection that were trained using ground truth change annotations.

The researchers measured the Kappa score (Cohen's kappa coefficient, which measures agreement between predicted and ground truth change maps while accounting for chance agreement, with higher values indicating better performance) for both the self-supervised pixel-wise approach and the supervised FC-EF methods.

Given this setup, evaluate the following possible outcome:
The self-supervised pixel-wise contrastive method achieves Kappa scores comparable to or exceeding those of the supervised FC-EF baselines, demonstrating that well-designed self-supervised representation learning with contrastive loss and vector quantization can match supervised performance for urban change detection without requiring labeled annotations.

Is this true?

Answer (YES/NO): YES